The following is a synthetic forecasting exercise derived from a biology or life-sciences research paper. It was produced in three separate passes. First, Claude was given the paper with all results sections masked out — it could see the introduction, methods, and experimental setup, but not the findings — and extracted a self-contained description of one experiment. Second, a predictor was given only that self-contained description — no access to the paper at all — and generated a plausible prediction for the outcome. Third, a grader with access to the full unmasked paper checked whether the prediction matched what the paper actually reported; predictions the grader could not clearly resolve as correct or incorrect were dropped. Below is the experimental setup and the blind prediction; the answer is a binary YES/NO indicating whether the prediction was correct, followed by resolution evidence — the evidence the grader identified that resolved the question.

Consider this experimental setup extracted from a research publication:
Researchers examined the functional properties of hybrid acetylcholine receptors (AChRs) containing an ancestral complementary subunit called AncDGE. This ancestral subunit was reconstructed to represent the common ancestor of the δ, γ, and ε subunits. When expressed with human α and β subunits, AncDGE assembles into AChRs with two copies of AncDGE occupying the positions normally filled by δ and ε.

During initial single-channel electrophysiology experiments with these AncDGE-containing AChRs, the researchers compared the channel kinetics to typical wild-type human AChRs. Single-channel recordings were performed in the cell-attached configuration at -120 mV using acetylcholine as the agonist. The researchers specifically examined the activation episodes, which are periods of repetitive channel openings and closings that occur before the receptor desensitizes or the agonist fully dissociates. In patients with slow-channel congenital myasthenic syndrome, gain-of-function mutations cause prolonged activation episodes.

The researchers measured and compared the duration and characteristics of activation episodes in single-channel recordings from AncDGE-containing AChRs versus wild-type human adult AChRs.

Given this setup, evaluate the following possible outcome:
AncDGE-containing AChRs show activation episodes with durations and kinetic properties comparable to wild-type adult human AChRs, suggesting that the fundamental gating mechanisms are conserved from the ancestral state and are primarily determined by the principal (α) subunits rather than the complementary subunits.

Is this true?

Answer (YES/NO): NO